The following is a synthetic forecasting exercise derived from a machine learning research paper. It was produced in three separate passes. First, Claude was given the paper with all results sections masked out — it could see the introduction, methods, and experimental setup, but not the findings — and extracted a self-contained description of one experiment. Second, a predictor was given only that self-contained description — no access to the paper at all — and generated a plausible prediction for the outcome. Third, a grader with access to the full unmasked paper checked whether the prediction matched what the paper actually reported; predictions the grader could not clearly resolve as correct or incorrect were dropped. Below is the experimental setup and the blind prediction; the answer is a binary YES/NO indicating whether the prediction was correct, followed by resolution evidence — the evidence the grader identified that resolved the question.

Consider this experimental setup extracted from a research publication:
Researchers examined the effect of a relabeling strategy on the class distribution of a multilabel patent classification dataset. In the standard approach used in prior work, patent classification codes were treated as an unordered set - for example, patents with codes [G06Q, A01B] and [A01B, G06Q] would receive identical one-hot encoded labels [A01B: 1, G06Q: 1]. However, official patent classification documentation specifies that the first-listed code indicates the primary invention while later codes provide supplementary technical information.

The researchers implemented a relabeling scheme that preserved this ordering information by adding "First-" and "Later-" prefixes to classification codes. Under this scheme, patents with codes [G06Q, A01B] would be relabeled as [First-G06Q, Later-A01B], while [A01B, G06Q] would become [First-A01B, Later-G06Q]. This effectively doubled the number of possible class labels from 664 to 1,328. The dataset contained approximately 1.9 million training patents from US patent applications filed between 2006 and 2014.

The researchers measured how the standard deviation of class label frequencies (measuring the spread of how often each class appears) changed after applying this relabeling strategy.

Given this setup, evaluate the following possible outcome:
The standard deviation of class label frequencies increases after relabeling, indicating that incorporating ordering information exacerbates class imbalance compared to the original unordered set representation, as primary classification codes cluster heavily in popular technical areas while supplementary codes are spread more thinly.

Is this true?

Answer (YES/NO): NO